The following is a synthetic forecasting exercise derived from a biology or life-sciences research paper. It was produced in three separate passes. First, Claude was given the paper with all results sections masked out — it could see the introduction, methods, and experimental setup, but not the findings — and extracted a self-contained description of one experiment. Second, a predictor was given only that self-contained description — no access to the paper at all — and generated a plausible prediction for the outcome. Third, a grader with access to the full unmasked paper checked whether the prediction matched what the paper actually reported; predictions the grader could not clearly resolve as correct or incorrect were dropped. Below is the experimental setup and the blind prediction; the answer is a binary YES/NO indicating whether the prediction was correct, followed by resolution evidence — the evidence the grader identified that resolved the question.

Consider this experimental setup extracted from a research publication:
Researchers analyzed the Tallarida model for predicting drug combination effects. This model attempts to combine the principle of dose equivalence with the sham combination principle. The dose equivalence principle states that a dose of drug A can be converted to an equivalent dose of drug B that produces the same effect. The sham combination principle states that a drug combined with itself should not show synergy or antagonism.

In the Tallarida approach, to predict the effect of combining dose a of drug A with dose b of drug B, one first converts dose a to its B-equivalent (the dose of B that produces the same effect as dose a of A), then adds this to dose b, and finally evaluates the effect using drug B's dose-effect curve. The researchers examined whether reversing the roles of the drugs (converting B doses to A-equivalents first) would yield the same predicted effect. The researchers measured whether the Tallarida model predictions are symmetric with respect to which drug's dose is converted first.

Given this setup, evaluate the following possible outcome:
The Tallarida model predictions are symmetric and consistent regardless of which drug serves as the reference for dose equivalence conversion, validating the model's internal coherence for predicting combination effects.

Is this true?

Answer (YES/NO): NO